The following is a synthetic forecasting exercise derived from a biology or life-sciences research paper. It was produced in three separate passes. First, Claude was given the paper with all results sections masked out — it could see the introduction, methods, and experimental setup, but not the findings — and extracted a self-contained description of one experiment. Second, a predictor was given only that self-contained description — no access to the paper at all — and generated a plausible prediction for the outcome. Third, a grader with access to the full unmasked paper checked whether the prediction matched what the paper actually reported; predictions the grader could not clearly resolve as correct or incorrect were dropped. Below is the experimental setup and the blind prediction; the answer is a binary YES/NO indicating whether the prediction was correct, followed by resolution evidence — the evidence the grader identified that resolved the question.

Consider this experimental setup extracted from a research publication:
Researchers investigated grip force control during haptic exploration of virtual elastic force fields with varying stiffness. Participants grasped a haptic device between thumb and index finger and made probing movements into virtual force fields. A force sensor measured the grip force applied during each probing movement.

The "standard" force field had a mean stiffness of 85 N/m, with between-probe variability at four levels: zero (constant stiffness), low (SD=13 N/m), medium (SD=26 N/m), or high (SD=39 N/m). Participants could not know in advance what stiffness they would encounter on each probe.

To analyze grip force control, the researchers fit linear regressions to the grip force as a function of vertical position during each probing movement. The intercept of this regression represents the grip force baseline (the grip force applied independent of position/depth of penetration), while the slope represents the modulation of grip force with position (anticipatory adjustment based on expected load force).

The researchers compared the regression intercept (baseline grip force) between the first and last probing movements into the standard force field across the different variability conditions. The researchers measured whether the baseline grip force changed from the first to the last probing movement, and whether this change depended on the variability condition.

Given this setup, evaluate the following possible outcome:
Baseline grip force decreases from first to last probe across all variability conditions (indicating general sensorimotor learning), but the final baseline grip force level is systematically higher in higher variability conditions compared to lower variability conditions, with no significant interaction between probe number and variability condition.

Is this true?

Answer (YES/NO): NO